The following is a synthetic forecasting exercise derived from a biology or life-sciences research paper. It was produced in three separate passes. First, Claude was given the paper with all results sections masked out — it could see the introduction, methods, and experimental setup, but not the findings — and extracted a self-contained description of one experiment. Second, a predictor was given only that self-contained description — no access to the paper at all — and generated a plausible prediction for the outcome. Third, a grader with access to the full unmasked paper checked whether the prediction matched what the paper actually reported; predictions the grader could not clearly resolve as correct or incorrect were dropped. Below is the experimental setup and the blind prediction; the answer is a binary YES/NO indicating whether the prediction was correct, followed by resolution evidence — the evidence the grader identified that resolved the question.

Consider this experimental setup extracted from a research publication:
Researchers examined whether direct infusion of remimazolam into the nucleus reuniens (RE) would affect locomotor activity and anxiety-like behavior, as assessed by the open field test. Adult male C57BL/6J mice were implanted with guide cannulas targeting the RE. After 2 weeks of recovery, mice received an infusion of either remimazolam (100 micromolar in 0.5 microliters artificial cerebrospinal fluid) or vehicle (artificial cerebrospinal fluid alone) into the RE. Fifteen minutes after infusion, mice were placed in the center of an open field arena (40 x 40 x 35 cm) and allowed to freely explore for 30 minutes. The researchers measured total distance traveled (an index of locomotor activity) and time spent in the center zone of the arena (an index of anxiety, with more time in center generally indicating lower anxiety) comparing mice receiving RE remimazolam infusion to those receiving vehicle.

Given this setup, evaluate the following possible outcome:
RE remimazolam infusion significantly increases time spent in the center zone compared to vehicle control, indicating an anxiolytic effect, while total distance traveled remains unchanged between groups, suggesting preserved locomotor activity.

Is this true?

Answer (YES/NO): NO